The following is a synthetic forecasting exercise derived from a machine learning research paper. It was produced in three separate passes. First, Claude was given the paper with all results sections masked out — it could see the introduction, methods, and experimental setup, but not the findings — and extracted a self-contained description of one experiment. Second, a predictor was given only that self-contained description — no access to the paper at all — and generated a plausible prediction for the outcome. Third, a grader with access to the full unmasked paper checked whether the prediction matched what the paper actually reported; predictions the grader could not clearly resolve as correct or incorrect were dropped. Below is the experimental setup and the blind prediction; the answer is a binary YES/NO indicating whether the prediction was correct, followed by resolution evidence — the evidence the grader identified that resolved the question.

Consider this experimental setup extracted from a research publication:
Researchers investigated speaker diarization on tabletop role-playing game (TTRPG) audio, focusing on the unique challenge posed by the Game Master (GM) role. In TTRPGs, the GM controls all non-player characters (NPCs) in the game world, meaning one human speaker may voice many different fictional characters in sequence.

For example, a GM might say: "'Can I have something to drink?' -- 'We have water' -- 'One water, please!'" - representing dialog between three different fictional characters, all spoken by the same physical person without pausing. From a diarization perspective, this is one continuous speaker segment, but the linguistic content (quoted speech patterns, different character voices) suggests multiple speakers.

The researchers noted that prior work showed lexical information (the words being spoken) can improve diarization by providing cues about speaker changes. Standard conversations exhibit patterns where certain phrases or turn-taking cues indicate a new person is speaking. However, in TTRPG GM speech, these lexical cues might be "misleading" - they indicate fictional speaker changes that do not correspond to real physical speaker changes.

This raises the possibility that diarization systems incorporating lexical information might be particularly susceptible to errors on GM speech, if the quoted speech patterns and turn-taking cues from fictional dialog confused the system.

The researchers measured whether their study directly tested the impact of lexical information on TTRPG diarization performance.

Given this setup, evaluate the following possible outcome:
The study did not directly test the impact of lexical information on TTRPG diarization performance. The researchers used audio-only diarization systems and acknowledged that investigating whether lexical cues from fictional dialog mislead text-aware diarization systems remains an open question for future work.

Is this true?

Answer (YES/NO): YES